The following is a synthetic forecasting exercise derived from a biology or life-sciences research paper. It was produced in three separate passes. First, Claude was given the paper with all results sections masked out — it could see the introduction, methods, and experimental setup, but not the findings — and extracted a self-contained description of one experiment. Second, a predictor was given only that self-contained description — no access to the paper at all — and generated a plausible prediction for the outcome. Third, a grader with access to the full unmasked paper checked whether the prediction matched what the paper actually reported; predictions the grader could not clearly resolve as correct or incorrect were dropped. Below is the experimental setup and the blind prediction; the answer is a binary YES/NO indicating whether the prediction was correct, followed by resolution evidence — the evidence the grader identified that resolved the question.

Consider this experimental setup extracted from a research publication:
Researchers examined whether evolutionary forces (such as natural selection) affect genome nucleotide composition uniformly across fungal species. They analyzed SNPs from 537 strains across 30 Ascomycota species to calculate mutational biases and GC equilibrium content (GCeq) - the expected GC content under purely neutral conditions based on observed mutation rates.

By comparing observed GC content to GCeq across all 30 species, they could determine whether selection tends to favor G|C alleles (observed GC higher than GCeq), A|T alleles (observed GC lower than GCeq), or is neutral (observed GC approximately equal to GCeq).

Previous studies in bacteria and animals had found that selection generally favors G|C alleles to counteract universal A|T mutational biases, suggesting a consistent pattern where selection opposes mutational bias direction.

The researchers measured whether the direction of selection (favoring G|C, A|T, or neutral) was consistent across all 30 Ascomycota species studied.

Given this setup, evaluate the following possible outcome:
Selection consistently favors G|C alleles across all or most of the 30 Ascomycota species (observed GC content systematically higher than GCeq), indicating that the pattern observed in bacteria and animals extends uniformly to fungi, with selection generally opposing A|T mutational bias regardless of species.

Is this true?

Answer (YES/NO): NO